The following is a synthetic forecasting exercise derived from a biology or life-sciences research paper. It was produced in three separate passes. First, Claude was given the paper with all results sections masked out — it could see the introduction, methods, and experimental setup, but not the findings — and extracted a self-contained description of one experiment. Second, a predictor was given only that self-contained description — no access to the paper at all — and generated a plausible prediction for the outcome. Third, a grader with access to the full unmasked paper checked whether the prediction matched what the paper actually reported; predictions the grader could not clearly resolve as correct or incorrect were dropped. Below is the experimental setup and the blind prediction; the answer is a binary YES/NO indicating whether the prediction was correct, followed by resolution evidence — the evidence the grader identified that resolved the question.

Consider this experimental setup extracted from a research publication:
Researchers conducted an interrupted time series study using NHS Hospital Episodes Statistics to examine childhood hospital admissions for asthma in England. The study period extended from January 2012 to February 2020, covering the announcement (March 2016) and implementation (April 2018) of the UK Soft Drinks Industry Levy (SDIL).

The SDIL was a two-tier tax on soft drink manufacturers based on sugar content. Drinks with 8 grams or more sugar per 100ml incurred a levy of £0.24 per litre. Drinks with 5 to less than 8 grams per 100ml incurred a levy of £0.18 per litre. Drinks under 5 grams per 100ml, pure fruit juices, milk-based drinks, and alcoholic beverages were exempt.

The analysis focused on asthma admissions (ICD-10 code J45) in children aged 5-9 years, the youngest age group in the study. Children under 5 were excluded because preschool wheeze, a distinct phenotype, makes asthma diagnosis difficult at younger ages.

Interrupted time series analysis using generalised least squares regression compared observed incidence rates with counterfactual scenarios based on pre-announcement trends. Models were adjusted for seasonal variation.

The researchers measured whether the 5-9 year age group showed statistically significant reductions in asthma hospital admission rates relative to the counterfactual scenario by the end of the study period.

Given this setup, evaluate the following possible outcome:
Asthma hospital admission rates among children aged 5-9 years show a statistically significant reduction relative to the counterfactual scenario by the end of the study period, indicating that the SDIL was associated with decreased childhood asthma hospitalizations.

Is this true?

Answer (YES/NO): YES